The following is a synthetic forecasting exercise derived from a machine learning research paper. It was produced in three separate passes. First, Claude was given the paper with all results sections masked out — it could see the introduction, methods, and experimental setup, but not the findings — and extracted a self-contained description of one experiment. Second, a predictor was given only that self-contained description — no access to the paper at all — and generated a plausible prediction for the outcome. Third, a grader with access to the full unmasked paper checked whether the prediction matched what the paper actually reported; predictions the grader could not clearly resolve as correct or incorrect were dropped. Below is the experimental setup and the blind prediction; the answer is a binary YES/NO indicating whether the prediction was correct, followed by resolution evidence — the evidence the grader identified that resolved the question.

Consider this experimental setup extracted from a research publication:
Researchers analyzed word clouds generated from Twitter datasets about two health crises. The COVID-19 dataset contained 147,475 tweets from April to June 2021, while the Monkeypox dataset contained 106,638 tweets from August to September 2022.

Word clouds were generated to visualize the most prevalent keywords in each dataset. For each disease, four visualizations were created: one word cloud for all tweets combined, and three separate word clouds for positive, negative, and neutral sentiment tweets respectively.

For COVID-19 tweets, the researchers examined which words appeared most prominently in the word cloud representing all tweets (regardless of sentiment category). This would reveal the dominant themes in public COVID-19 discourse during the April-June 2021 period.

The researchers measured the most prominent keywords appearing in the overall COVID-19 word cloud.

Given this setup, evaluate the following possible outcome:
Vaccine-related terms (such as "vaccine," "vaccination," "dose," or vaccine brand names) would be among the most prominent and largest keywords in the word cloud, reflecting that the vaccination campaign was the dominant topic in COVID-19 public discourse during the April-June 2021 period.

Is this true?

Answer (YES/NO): YES